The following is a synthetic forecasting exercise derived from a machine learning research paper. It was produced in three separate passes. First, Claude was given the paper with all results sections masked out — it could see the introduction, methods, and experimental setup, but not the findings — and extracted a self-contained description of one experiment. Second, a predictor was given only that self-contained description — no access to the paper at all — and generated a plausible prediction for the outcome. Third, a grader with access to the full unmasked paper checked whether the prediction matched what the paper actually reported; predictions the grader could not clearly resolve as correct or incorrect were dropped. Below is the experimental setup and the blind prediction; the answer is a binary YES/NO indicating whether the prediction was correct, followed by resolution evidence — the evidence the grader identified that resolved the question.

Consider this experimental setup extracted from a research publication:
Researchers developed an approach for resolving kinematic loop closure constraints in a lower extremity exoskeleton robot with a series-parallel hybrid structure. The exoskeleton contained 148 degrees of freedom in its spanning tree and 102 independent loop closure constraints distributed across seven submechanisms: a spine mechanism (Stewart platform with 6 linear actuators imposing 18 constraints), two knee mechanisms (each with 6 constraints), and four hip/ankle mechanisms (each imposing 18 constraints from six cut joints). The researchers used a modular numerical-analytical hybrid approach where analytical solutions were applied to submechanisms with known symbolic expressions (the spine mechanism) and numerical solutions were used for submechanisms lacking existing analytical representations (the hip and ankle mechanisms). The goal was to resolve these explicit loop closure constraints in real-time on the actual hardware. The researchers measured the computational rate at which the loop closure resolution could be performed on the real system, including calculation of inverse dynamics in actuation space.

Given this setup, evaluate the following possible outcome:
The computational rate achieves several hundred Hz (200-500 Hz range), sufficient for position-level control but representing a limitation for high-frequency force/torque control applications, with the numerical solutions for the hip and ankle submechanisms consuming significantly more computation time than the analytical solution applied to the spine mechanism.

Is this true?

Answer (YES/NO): NO